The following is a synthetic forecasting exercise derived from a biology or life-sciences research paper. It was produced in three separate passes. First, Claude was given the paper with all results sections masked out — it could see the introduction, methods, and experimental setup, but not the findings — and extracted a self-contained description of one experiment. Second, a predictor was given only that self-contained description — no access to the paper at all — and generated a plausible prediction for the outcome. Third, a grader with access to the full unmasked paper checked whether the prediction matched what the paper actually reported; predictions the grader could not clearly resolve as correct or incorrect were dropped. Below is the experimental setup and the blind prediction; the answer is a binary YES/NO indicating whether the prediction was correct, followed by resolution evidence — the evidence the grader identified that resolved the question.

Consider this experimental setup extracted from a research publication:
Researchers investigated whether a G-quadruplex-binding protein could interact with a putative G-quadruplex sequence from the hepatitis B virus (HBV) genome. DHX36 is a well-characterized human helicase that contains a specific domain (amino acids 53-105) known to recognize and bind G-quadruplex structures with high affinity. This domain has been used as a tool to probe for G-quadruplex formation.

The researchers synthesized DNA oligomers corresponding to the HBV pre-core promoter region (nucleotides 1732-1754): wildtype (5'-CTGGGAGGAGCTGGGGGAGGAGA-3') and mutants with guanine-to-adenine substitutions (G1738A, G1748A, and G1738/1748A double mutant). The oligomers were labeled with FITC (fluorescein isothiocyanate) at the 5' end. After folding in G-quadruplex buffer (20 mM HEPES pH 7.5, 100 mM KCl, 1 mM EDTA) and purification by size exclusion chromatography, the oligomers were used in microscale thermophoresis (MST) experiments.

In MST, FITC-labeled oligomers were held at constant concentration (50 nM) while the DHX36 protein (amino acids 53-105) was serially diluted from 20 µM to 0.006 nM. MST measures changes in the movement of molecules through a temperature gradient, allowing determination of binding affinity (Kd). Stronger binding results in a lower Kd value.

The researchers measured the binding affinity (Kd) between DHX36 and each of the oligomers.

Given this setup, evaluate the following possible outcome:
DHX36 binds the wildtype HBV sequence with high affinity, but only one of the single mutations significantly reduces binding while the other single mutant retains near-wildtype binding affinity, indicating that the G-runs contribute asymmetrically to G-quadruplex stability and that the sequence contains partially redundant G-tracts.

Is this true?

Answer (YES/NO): NO